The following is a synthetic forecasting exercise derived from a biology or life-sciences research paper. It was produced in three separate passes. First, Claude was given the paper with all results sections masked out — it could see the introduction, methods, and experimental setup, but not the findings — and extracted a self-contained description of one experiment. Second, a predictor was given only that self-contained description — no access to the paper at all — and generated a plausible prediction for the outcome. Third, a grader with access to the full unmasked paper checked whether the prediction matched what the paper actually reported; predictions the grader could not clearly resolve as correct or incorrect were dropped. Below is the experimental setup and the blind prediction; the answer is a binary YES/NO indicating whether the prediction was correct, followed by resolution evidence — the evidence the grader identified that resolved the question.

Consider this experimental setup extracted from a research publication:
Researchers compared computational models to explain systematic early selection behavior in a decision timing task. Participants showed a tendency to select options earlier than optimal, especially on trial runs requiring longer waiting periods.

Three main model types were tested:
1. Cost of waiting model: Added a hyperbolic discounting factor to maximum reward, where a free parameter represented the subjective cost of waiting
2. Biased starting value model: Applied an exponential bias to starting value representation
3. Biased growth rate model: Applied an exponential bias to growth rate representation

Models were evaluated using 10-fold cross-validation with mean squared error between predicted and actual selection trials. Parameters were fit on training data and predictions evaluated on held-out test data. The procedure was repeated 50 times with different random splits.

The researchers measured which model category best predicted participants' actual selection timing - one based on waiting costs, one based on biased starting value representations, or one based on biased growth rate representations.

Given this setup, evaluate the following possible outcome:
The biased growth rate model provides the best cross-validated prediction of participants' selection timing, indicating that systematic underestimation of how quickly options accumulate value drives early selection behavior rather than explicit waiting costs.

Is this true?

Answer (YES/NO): NO